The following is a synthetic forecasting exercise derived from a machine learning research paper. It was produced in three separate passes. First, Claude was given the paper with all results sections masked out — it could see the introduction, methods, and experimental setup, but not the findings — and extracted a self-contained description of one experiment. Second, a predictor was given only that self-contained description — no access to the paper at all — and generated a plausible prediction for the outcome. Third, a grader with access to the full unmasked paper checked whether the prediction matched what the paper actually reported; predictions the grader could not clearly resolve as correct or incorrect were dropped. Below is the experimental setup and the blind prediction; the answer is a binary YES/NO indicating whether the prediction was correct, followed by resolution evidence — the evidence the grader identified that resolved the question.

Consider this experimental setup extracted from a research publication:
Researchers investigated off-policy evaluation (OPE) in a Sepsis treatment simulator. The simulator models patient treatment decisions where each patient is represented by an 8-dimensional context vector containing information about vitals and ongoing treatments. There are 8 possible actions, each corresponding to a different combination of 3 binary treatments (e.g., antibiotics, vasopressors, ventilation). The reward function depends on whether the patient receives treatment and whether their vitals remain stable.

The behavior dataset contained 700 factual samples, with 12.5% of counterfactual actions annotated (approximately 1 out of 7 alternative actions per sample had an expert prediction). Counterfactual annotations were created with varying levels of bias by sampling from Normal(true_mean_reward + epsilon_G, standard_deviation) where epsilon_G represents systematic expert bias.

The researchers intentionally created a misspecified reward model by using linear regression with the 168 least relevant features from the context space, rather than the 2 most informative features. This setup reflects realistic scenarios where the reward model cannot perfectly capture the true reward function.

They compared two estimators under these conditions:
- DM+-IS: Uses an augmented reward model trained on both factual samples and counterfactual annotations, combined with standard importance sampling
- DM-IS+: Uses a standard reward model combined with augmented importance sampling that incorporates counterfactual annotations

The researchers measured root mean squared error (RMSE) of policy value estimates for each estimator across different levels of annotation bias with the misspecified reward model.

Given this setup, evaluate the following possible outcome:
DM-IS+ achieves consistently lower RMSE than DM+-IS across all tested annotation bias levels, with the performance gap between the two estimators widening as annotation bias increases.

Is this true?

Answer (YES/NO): NO